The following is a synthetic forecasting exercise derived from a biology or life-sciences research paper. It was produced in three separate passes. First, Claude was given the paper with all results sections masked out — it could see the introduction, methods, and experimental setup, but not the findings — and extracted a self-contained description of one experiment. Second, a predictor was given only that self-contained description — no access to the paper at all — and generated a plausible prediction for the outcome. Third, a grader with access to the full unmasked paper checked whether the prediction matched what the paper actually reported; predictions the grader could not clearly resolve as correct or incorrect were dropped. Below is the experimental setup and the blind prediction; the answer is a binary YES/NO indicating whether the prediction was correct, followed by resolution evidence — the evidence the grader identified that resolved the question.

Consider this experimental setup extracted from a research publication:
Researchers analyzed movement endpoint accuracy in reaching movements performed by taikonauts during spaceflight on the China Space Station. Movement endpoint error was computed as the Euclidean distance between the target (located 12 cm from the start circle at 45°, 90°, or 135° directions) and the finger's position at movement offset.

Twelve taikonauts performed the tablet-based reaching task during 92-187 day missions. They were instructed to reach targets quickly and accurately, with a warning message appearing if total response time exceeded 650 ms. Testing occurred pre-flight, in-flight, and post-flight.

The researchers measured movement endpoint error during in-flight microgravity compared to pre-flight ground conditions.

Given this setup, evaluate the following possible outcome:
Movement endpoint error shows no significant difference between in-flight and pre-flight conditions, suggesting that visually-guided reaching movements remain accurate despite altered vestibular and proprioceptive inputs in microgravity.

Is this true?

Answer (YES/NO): YES